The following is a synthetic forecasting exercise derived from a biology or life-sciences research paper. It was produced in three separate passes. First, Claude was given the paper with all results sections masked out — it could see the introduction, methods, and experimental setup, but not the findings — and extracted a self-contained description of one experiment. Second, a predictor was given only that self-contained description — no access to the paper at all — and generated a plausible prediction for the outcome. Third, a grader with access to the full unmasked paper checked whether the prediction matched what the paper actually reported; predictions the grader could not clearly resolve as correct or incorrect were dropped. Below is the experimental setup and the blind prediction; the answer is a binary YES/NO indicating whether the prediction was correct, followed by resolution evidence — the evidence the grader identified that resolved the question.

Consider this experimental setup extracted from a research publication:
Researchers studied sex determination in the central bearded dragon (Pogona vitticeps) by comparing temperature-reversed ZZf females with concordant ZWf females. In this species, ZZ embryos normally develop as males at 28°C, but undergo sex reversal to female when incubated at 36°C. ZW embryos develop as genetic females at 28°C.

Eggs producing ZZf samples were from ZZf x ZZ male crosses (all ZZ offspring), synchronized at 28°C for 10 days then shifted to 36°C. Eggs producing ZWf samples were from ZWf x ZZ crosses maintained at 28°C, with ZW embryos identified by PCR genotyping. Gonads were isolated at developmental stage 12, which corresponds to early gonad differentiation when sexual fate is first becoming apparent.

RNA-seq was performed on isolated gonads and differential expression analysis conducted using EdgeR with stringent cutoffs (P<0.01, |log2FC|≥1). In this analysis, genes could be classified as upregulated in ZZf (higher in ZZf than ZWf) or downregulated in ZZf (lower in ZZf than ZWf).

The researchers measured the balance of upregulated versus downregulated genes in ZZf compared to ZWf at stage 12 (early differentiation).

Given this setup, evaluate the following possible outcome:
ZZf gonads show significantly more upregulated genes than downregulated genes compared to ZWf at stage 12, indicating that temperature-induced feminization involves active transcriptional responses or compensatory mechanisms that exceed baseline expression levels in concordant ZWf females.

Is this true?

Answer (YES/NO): NO